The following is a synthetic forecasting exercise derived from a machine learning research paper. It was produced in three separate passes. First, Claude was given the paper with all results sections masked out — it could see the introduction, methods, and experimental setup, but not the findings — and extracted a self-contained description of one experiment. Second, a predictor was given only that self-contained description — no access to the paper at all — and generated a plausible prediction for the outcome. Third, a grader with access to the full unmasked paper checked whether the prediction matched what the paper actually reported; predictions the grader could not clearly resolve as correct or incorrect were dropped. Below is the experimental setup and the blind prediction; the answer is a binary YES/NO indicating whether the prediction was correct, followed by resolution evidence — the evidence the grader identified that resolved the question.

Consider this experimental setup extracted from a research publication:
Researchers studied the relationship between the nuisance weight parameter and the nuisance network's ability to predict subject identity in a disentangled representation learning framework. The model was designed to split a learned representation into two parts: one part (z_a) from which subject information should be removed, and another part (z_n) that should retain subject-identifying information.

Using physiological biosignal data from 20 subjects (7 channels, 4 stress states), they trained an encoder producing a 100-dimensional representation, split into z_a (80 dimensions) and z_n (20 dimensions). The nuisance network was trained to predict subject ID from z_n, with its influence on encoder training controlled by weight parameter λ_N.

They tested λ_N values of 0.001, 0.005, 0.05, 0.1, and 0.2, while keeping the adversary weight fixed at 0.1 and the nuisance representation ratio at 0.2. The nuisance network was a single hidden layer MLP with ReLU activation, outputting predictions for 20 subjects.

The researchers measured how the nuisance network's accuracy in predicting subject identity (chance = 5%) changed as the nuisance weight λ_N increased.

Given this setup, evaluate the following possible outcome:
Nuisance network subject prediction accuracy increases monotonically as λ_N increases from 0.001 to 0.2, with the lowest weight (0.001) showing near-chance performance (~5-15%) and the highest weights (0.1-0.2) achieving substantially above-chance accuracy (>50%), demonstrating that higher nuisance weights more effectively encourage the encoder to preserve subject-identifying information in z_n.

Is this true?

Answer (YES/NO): NO